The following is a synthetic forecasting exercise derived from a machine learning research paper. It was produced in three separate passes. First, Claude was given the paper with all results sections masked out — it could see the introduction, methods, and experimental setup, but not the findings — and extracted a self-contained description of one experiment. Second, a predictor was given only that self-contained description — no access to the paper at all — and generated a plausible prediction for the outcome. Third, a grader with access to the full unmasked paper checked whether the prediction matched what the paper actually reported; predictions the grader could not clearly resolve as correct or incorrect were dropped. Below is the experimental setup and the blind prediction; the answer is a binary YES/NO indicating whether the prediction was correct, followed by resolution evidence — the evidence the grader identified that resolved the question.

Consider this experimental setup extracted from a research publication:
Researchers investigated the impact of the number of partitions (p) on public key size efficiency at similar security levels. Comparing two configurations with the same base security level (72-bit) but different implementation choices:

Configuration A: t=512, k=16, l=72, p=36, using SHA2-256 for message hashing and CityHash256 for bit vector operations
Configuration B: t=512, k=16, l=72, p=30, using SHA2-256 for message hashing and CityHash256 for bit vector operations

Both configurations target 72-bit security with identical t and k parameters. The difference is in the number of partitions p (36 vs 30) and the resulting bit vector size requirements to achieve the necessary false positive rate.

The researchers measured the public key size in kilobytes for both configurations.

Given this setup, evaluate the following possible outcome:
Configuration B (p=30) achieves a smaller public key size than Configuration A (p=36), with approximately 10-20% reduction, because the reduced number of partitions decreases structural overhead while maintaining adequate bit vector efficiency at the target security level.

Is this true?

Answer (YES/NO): NO